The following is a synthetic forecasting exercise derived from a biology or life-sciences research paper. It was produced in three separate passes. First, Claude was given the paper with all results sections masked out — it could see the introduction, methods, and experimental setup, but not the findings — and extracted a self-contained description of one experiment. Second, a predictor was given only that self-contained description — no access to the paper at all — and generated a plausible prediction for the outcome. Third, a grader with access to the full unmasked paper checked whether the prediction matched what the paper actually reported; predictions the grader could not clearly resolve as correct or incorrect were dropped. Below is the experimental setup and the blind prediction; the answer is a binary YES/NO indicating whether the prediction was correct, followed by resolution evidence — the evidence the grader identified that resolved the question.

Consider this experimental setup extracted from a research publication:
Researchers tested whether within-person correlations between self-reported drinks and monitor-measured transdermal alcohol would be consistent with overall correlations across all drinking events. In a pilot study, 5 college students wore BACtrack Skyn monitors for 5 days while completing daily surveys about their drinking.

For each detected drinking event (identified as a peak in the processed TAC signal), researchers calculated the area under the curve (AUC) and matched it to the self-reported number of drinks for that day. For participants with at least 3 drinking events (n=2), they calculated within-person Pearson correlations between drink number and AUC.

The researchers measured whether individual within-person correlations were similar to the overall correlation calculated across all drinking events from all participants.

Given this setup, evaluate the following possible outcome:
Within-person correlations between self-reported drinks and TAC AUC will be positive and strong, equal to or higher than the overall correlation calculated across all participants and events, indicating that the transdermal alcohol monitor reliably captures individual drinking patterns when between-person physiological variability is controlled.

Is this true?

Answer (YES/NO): NO